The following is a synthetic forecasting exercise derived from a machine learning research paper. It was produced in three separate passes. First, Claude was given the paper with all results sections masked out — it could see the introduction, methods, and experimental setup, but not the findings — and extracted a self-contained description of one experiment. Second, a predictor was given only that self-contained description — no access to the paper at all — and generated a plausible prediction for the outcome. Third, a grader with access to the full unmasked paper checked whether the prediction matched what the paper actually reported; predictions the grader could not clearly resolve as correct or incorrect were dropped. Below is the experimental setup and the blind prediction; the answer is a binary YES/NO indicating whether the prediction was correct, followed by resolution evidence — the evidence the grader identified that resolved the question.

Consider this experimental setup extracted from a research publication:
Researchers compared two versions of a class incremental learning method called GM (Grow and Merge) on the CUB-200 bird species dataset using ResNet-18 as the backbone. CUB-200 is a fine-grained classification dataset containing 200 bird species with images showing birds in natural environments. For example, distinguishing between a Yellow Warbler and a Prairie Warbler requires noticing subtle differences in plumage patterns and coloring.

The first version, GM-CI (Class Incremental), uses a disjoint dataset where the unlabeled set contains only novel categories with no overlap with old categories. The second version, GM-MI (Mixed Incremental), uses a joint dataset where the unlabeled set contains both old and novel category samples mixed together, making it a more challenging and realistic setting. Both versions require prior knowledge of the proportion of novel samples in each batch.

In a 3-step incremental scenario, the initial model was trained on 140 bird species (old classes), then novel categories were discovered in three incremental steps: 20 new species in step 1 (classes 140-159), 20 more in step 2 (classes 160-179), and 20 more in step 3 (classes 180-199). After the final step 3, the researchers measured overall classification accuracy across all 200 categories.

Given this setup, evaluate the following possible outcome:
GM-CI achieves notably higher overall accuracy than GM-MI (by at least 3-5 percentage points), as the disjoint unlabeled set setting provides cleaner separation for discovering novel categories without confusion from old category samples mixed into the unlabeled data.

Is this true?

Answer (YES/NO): YES